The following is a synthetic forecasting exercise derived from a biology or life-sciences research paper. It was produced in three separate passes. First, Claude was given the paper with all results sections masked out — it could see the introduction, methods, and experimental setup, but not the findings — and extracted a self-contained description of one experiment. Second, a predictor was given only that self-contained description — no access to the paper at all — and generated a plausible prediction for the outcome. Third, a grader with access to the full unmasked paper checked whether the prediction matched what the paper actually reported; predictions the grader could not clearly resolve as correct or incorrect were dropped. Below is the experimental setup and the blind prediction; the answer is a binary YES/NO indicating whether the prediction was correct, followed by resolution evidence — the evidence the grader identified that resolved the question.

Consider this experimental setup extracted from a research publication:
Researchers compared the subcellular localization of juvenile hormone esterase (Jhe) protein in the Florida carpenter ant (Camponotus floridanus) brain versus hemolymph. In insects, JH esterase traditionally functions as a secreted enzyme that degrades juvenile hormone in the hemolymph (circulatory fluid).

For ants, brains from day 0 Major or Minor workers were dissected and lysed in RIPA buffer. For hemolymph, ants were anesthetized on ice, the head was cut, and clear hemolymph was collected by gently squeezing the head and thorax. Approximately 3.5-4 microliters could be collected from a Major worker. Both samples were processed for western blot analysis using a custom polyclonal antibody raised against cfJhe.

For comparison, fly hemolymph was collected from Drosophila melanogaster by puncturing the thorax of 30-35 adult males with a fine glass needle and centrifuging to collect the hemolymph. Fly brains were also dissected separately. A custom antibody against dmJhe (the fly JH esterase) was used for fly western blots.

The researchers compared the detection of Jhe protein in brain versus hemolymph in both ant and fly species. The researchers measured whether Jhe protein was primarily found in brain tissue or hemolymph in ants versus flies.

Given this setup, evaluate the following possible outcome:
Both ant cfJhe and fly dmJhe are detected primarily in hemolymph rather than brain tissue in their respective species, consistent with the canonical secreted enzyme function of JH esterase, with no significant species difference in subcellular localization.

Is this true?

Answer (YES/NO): NO